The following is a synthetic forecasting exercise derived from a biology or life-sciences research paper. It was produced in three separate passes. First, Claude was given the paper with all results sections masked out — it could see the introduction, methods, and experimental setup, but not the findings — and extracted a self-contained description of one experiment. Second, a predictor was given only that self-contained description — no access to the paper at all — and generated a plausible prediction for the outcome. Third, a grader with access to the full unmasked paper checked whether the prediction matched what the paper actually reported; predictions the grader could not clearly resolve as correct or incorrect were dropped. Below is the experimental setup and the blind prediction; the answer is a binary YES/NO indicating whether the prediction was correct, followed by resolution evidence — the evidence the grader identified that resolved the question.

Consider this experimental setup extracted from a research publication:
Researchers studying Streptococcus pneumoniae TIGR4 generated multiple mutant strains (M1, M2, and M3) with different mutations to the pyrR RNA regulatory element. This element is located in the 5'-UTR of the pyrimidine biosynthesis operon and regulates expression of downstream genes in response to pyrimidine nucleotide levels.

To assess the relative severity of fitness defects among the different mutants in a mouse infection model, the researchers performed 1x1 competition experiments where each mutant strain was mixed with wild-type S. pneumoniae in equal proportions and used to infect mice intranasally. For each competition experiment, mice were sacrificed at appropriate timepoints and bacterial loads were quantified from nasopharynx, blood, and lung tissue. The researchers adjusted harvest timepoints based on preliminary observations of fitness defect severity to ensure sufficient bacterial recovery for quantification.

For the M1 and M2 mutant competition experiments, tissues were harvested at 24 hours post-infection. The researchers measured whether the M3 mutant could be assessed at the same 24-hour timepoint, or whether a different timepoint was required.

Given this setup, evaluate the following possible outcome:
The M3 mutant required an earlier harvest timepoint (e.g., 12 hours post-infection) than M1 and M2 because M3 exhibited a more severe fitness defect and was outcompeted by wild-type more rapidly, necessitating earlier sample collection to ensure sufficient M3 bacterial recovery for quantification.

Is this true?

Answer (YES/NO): YES